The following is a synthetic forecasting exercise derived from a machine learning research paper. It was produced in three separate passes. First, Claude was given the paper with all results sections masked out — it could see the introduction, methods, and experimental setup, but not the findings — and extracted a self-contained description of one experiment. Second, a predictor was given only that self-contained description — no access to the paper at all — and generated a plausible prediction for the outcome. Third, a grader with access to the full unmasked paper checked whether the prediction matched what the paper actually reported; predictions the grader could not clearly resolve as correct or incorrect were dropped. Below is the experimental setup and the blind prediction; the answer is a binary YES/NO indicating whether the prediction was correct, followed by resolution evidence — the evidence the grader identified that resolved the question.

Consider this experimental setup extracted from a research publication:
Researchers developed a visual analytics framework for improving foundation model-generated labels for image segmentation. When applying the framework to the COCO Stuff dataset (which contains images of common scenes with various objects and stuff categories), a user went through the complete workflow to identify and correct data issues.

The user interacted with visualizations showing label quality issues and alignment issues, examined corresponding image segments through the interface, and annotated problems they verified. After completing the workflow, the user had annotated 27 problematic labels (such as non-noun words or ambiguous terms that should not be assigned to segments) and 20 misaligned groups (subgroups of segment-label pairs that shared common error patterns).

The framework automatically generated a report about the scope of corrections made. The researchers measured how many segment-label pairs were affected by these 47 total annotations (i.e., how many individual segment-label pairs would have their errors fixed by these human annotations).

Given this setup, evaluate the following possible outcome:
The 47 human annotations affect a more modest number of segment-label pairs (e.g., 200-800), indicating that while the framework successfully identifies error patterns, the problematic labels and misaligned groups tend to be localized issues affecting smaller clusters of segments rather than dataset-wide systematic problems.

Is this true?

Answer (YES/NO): NO